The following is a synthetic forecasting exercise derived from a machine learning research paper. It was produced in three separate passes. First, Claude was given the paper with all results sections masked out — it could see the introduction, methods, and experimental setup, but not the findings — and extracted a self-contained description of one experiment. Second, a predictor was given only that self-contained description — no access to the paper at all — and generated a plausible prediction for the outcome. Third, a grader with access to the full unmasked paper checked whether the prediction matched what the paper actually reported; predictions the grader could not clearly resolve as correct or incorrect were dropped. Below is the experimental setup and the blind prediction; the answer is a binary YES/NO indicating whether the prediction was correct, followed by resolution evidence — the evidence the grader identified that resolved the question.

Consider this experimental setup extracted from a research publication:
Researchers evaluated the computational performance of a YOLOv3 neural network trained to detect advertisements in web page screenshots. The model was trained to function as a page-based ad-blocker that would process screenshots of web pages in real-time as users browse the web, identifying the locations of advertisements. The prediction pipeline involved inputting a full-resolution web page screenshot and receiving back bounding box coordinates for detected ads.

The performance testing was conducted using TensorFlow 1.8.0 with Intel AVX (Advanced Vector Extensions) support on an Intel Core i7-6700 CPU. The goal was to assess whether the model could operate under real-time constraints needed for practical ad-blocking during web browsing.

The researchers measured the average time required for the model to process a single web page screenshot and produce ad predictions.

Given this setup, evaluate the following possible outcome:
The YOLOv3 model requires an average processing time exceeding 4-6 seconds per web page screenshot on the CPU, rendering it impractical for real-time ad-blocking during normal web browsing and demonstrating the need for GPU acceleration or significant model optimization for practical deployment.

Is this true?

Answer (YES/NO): NO